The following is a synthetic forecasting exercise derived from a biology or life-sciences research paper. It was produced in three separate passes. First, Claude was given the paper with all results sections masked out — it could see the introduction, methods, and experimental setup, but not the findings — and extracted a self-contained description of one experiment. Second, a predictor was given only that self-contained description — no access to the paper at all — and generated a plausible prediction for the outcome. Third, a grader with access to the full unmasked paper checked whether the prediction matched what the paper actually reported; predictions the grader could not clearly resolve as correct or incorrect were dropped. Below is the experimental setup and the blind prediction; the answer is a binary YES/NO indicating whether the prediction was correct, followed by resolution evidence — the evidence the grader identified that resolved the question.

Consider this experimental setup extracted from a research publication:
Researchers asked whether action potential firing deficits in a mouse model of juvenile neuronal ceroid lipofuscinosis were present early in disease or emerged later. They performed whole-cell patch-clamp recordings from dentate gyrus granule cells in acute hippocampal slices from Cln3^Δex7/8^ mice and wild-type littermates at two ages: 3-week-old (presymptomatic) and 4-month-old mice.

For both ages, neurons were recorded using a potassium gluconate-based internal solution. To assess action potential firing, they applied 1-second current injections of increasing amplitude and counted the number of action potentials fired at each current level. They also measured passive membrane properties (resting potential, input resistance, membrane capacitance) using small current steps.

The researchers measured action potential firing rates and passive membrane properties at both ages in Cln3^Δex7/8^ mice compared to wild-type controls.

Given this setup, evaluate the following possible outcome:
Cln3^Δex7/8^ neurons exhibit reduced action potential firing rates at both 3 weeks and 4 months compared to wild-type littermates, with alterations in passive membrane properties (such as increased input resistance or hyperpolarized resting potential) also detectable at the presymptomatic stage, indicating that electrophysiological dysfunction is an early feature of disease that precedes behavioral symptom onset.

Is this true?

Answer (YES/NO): NO